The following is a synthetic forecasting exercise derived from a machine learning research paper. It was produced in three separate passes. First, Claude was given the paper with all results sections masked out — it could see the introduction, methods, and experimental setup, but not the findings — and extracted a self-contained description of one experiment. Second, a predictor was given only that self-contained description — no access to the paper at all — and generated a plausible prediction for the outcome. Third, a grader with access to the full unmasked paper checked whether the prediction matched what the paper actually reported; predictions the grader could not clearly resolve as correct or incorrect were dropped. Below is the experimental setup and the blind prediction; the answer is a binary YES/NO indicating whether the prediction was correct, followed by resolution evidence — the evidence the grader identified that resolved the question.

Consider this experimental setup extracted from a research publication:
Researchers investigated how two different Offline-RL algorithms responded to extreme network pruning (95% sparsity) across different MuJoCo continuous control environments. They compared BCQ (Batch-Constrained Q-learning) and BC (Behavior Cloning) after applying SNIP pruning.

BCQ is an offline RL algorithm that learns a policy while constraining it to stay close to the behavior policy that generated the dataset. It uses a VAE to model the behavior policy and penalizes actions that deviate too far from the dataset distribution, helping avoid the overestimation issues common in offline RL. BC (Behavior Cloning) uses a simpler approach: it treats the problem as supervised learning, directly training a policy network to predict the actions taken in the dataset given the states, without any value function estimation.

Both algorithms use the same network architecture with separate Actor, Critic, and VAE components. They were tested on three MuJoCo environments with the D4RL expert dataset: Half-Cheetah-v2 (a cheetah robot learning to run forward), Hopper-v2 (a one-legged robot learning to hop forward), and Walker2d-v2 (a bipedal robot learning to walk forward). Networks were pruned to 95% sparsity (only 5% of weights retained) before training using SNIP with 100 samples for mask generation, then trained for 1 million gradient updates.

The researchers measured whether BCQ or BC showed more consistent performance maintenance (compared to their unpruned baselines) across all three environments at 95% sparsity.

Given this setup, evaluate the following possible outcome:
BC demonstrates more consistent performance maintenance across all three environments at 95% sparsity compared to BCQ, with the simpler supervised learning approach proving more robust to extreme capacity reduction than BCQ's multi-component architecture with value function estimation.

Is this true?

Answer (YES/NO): YES